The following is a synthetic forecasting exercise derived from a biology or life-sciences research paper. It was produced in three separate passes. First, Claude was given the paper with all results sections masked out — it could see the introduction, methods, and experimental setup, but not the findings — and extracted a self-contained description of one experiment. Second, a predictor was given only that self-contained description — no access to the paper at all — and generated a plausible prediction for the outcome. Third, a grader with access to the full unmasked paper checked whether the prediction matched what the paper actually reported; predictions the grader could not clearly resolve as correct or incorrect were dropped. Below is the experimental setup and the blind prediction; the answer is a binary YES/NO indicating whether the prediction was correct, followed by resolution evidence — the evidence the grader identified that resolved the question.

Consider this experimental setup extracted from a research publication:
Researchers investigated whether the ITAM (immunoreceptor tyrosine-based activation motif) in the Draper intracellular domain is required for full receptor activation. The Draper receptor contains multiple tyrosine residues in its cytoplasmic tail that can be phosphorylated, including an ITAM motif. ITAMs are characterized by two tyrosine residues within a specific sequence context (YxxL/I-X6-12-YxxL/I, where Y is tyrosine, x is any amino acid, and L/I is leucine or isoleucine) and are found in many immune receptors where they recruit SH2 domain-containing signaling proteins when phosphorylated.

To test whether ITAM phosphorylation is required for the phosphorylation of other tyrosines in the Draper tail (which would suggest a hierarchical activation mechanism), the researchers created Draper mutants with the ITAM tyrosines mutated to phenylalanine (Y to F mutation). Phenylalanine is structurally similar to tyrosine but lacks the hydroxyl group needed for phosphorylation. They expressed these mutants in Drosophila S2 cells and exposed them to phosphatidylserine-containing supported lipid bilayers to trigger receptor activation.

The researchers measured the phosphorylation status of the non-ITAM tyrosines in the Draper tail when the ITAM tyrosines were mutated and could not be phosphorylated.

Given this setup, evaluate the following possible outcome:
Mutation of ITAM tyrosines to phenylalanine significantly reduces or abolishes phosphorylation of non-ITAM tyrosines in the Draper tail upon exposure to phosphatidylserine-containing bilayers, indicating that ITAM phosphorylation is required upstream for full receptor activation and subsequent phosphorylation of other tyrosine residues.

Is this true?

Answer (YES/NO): YES